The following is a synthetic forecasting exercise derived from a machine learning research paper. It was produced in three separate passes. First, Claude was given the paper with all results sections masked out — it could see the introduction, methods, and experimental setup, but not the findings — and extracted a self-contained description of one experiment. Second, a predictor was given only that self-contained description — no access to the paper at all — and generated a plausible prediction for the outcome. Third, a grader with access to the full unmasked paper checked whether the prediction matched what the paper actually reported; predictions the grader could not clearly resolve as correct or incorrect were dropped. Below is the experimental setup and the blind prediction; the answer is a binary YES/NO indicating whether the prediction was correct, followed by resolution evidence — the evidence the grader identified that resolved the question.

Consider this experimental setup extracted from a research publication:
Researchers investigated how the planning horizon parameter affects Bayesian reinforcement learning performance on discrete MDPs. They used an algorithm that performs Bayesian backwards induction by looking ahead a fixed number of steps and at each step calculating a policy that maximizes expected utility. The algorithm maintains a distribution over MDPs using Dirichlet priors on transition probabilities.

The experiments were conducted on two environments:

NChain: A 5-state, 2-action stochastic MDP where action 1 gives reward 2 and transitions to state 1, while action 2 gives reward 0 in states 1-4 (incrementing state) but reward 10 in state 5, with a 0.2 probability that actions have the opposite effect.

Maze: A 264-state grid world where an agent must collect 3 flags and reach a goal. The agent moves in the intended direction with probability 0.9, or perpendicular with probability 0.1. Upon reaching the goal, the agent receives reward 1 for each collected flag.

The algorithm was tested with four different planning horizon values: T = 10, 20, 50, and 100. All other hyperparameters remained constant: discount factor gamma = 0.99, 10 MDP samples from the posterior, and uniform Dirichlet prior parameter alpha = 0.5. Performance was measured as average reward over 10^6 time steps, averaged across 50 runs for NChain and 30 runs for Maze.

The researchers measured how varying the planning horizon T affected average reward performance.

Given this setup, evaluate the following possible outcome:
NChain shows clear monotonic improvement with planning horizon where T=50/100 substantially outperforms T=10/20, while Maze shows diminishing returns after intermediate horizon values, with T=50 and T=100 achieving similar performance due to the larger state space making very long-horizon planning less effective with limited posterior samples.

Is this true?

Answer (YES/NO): NO